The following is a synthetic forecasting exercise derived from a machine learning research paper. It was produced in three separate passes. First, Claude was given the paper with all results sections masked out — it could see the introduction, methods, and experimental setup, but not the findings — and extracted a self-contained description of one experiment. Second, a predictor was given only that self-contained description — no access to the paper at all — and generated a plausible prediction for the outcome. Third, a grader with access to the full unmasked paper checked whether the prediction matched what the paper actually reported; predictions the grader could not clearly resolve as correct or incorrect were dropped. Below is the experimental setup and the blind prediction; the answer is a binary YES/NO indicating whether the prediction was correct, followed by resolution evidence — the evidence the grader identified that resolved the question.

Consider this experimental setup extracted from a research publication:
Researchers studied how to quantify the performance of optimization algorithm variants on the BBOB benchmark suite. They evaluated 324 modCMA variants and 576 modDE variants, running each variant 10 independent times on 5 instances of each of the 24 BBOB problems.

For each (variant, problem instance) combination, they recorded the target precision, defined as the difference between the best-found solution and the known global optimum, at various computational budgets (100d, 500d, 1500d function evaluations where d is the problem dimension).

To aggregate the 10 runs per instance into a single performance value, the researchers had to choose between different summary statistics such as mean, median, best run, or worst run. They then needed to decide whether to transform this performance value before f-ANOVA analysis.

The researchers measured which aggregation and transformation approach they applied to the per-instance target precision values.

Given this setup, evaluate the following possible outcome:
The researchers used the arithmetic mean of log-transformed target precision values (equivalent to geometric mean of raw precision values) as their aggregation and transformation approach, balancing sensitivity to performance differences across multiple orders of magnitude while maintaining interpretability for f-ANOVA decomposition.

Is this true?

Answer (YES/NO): NO